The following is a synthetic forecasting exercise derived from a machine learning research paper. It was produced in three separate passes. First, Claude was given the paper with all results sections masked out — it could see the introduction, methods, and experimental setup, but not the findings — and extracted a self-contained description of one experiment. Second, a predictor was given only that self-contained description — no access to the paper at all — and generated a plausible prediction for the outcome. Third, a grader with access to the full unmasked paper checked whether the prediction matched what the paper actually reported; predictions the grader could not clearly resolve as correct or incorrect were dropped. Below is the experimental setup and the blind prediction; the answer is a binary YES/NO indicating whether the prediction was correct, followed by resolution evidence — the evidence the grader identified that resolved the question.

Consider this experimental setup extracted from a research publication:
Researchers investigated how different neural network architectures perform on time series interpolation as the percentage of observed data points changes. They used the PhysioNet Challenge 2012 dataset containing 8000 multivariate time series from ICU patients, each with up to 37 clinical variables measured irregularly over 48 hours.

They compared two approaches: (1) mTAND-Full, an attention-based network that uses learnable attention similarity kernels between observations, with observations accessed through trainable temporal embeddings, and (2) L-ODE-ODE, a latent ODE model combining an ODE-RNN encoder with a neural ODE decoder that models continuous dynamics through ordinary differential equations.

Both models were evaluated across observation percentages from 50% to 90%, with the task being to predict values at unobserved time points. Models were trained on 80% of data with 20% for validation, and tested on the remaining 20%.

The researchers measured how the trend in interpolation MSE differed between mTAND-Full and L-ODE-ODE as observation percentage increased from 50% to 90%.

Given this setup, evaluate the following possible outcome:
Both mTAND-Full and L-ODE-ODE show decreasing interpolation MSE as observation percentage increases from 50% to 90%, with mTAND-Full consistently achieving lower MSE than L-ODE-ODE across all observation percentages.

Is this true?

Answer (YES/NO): NO